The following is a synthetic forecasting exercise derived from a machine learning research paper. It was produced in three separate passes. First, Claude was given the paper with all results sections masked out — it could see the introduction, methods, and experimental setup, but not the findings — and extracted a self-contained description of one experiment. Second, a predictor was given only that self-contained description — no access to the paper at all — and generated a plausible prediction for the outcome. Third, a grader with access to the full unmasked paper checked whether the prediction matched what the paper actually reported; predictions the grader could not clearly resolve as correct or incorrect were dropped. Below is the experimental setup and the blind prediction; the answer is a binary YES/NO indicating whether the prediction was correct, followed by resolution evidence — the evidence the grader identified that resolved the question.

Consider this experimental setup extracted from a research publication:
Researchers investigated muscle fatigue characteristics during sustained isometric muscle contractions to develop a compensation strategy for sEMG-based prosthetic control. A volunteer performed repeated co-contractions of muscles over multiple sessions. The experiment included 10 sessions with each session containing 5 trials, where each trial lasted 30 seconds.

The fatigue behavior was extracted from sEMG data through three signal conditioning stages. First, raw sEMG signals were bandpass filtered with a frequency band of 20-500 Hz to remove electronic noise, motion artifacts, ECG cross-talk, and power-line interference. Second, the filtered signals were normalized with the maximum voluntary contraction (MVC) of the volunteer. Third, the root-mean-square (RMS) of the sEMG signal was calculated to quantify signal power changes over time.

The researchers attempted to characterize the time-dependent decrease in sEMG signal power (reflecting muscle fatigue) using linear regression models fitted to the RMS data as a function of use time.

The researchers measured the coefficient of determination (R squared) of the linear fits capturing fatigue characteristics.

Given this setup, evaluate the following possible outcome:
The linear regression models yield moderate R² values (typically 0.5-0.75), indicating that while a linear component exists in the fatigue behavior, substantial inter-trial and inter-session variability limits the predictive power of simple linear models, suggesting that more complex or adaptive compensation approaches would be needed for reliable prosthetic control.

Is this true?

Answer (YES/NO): NO